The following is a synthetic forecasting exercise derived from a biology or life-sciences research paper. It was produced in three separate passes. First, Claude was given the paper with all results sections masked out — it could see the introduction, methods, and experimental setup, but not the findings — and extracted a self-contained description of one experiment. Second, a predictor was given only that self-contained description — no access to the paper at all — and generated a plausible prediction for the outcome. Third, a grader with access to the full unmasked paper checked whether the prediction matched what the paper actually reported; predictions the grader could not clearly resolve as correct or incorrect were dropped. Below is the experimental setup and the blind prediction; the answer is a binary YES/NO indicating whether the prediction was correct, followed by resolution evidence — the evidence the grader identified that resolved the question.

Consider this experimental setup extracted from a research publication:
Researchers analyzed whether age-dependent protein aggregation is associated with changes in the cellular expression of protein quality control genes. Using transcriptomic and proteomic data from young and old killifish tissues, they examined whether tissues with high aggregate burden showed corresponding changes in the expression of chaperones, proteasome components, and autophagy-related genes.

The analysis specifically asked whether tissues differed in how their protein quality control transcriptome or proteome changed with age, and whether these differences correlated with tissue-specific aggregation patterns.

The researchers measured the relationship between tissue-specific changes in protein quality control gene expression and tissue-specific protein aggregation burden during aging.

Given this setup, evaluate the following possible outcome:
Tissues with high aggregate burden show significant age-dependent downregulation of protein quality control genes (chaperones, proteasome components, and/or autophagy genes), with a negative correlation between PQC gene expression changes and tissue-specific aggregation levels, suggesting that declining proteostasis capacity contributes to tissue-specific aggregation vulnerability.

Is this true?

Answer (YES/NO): NO